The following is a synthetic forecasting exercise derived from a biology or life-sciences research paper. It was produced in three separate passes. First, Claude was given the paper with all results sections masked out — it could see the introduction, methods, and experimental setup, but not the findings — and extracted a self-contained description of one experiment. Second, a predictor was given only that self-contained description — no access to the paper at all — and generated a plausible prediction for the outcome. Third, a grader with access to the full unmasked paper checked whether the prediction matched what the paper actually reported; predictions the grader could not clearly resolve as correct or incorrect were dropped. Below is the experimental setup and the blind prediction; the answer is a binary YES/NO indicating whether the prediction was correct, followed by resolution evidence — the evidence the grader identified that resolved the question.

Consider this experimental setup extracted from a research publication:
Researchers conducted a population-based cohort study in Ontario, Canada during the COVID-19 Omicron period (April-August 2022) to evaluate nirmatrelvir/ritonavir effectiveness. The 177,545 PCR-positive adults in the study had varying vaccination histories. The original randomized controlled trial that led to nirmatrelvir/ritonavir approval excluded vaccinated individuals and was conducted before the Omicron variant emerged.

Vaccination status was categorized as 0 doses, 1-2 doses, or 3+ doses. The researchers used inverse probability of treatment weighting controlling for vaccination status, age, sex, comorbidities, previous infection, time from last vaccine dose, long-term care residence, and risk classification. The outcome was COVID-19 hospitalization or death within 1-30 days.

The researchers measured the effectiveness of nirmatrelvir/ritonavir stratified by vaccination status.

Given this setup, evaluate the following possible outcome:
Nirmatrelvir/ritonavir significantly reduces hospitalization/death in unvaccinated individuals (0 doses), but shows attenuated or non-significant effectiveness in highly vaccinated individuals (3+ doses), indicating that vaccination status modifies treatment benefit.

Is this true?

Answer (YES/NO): NO